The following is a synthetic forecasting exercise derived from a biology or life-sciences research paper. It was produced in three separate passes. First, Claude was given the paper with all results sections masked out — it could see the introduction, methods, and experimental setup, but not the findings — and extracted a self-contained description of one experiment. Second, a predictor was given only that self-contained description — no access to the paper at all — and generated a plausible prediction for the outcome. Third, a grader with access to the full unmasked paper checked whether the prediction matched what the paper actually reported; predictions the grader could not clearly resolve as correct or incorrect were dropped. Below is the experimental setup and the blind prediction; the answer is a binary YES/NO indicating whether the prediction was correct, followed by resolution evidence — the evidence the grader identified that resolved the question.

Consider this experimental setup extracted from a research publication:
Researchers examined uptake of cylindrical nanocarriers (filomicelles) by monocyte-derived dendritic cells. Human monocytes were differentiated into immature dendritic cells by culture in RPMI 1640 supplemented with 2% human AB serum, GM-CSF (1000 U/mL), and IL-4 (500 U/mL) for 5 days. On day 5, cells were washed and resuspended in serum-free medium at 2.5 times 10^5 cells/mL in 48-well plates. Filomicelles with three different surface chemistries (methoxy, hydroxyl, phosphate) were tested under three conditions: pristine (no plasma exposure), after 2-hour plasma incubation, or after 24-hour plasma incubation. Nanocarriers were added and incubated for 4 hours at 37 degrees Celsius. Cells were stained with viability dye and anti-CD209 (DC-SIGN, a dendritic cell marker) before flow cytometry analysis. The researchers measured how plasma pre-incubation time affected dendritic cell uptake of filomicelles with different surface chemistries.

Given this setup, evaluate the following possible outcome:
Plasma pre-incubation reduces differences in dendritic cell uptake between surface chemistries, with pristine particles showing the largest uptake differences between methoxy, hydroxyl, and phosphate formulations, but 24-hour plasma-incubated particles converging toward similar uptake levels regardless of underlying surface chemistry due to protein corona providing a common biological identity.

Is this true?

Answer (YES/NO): NO